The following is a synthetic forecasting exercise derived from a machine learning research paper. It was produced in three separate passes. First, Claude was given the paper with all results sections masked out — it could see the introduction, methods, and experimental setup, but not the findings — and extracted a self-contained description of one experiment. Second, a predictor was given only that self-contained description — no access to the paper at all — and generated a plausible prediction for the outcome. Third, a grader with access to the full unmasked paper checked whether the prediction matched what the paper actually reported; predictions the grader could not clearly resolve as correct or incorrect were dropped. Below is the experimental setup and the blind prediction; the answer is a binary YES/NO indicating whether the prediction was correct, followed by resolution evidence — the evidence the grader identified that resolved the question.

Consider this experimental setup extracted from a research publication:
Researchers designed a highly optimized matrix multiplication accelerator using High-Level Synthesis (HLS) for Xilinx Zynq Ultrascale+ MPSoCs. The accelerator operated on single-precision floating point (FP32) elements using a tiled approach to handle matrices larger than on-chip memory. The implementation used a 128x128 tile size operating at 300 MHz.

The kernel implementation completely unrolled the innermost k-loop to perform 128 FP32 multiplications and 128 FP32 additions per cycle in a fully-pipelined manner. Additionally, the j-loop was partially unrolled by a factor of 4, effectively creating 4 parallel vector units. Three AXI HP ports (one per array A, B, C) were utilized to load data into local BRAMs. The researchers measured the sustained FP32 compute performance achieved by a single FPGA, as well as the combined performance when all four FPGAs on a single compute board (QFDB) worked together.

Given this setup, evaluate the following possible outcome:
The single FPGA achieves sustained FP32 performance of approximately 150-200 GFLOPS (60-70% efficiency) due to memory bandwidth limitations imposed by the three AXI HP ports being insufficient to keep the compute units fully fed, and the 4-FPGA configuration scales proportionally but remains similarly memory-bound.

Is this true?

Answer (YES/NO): NO